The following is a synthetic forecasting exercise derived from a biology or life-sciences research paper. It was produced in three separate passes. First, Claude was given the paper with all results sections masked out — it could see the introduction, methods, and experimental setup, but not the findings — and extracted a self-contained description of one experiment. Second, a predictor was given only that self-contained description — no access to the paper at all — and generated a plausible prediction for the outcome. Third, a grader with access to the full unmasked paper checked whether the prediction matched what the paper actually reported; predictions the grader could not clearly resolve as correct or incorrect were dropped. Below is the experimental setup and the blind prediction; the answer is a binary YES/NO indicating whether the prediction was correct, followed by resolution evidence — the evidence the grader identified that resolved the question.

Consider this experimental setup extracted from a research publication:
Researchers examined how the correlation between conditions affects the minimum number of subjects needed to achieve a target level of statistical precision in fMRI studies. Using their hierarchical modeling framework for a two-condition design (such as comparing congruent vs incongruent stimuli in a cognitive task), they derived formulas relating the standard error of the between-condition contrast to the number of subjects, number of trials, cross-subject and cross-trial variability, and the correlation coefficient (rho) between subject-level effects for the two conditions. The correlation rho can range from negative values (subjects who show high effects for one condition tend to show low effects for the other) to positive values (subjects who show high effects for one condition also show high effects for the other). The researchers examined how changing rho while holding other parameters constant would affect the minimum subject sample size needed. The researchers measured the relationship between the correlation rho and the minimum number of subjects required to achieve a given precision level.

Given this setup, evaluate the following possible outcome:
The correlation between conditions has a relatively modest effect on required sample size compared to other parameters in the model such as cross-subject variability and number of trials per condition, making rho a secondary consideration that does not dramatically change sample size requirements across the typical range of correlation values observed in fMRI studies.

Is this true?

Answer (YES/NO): NO